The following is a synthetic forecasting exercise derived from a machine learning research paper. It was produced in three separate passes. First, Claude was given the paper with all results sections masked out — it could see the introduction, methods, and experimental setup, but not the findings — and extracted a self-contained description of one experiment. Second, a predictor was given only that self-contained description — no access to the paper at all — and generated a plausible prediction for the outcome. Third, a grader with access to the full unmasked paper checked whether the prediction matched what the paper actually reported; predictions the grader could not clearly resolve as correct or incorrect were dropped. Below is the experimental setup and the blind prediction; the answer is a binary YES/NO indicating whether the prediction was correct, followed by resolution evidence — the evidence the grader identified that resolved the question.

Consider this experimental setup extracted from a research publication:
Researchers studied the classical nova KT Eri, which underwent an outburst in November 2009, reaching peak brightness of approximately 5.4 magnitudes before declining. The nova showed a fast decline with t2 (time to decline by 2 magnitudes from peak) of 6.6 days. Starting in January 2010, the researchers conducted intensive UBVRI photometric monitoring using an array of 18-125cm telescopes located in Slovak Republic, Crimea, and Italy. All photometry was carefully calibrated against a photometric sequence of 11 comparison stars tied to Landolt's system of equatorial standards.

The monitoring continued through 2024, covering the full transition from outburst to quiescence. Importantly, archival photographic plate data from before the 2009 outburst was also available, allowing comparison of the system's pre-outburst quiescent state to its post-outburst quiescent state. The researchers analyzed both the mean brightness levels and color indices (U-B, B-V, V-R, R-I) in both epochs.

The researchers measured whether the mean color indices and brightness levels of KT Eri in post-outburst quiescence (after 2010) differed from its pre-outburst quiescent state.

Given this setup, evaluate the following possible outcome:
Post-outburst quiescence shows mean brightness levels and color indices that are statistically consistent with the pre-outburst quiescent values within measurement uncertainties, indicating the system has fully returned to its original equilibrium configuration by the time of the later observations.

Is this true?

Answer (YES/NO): YES